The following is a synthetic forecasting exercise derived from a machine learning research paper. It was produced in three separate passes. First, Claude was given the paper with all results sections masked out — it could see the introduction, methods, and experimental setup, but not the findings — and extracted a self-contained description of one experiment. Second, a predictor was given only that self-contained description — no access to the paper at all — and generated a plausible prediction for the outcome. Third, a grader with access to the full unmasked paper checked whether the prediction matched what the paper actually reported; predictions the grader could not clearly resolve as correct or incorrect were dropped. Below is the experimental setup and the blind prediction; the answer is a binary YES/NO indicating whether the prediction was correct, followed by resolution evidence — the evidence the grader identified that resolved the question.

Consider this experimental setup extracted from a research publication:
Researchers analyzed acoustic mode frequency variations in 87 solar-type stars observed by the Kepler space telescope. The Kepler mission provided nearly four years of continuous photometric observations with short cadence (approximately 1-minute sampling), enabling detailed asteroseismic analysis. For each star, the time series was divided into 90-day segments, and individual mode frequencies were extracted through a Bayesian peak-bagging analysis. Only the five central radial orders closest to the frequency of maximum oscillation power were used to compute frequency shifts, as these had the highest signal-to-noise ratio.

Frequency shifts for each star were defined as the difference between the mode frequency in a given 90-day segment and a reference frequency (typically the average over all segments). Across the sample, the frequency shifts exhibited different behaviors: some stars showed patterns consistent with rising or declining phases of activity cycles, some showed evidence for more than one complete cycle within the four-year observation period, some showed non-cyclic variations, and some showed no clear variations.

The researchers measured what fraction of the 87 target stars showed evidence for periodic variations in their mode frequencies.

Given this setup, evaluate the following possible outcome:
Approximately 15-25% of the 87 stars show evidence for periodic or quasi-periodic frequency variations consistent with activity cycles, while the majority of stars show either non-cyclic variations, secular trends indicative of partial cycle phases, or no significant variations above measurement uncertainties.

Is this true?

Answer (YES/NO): NO